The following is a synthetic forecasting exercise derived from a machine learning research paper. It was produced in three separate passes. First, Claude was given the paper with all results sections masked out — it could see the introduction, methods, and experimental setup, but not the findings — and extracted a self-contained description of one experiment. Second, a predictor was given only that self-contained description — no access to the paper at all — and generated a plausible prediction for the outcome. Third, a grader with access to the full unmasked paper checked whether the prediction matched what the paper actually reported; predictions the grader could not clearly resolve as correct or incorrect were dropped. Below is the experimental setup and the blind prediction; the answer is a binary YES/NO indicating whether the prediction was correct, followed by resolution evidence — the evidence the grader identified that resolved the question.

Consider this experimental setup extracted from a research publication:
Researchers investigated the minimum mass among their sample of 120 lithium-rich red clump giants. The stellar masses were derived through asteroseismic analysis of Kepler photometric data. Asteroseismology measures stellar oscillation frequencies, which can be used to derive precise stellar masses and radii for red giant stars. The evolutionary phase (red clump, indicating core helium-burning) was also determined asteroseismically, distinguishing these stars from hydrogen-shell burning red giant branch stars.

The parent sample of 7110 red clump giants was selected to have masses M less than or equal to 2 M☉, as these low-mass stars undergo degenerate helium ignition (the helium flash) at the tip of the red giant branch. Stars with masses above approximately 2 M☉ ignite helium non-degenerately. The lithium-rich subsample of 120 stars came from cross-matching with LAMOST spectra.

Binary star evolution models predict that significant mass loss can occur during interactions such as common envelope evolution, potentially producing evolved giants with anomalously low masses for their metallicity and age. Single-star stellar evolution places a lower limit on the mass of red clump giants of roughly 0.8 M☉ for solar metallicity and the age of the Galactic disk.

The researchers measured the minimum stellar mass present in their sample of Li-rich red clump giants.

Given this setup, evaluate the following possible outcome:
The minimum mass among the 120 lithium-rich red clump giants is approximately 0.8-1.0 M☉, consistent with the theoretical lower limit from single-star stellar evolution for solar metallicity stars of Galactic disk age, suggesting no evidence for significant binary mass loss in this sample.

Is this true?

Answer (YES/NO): NO